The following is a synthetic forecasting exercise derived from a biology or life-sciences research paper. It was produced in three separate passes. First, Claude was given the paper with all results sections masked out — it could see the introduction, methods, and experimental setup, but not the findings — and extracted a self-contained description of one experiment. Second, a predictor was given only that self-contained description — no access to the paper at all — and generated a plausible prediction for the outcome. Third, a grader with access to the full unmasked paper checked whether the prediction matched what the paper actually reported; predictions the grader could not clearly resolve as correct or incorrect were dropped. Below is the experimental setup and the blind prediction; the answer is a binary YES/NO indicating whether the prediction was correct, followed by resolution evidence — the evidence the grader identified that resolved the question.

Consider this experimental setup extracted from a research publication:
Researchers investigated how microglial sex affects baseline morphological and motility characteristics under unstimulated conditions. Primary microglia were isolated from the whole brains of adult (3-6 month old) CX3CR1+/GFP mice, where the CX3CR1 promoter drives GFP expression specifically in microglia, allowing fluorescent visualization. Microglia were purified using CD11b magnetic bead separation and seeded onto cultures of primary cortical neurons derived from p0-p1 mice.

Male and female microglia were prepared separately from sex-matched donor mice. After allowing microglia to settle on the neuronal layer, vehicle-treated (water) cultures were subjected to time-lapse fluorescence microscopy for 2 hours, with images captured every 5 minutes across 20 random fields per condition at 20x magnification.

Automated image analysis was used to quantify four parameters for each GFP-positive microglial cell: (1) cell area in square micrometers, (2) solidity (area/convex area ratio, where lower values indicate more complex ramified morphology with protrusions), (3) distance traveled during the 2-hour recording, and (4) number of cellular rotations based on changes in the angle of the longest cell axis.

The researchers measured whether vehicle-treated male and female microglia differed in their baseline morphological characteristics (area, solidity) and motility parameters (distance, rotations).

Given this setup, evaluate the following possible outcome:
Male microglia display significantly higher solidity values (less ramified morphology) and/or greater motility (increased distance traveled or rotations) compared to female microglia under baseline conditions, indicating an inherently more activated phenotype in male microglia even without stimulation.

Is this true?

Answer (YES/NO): YES